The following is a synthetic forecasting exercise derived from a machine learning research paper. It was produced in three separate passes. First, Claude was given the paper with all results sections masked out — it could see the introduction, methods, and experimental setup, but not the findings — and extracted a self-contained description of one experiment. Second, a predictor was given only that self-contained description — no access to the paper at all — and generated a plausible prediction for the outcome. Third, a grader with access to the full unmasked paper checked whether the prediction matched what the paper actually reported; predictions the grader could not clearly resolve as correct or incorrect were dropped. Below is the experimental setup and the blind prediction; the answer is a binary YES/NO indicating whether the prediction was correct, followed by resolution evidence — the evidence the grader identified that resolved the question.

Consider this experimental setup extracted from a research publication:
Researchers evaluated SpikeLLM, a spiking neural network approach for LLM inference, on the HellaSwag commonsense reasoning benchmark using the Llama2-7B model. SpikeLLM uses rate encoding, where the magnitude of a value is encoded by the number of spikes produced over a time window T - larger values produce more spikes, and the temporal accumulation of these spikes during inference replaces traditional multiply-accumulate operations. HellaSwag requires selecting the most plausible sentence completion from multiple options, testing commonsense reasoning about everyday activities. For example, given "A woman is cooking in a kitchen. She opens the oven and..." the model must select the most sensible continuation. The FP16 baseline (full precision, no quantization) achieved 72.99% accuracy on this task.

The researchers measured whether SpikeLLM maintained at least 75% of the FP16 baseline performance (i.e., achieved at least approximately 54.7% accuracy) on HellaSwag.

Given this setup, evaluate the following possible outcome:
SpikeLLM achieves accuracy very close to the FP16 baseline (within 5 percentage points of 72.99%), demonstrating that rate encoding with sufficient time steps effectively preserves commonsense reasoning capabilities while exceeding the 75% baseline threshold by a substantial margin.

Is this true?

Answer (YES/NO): NO